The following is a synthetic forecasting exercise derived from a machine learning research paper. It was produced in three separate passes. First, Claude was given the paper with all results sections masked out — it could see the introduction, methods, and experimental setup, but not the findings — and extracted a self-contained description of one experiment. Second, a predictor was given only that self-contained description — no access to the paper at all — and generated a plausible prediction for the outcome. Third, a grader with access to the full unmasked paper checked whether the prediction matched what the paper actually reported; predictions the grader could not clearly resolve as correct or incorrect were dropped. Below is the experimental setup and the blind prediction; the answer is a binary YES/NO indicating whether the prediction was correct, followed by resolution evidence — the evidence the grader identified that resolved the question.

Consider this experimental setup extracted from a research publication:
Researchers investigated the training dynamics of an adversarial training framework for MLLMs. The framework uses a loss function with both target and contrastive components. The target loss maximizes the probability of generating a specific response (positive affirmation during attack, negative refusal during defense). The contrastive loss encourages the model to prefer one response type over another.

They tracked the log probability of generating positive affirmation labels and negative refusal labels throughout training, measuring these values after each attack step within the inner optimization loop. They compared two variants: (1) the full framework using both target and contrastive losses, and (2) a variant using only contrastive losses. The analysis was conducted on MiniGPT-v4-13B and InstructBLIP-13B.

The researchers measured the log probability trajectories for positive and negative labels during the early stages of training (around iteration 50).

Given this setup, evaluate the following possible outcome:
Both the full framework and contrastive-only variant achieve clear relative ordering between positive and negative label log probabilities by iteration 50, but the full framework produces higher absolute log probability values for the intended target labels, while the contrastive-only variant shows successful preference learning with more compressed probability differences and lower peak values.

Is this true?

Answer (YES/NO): NO